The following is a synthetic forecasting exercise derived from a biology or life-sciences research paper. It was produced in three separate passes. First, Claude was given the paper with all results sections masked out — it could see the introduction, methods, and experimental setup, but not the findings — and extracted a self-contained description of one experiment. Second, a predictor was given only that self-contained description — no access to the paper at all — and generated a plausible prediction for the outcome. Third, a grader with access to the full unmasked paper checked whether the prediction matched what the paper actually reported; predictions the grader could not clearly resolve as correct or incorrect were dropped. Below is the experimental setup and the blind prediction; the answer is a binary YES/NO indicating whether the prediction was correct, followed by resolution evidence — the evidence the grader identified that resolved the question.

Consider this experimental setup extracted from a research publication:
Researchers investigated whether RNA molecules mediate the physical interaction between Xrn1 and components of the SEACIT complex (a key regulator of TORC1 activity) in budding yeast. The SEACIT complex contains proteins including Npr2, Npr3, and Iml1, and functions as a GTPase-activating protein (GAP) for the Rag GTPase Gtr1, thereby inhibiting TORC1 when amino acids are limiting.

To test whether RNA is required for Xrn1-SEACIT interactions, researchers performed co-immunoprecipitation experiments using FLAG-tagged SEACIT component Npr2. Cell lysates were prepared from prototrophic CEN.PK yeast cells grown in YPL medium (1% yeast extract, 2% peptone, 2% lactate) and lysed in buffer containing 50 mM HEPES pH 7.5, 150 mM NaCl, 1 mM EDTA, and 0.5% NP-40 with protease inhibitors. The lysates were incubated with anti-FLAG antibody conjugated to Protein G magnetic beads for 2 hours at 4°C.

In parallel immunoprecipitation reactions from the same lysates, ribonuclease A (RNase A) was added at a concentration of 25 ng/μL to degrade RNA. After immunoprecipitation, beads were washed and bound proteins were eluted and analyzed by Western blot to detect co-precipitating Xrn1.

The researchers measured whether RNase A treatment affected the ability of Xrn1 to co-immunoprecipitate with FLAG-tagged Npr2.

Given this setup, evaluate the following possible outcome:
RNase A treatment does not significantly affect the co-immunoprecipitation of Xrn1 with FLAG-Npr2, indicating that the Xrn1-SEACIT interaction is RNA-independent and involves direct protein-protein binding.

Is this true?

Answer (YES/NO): NO